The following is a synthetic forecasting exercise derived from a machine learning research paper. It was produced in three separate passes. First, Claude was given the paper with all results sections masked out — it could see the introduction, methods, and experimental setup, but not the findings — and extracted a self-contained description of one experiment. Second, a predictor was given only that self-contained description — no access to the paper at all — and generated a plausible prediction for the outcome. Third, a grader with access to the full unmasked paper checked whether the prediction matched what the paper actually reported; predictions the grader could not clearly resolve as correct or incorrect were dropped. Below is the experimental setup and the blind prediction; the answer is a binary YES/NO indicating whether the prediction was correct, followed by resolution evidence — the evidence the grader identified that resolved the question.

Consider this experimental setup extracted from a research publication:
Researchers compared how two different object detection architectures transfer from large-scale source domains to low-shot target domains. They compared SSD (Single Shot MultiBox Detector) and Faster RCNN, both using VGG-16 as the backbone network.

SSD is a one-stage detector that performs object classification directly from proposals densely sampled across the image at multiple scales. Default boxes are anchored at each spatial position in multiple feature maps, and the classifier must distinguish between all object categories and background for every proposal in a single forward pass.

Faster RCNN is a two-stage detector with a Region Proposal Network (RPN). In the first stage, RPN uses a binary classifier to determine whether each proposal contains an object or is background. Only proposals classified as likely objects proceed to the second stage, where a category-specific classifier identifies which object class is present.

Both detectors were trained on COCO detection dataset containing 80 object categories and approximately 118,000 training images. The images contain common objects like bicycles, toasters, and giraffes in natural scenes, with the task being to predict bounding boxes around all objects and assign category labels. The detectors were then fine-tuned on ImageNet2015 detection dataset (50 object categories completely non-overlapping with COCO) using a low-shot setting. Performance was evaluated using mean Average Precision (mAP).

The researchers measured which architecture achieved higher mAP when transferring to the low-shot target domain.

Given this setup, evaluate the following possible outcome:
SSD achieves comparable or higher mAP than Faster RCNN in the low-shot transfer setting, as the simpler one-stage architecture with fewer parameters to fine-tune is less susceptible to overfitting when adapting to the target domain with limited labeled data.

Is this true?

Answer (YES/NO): NO